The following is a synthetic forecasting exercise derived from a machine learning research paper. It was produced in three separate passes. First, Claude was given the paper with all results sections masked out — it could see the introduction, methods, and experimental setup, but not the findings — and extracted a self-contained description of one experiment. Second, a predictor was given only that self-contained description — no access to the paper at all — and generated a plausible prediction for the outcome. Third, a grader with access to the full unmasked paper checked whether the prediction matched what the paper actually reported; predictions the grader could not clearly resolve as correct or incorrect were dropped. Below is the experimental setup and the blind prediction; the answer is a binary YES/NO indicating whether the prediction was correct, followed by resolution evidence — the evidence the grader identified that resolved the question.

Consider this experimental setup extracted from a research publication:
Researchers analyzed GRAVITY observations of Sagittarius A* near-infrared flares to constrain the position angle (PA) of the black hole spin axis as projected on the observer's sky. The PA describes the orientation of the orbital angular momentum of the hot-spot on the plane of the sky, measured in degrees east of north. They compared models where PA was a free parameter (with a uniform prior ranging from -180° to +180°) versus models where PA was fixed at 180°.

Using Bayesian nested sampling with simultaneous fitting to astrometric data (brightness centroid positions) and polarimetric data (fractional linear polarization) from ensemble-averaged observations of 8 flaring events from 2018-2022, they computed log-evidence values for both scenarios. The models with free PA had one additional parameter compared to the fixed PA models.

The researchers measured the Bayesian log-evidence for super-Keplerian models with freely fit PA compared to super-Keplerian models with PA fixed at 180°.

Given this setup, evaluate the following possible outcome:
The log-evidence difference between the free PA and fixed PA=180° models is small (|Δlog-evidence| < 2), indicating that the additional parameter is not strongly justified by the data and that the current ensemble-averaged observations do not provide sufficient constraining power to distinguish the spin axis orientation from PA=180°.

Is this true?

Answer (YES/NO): NO